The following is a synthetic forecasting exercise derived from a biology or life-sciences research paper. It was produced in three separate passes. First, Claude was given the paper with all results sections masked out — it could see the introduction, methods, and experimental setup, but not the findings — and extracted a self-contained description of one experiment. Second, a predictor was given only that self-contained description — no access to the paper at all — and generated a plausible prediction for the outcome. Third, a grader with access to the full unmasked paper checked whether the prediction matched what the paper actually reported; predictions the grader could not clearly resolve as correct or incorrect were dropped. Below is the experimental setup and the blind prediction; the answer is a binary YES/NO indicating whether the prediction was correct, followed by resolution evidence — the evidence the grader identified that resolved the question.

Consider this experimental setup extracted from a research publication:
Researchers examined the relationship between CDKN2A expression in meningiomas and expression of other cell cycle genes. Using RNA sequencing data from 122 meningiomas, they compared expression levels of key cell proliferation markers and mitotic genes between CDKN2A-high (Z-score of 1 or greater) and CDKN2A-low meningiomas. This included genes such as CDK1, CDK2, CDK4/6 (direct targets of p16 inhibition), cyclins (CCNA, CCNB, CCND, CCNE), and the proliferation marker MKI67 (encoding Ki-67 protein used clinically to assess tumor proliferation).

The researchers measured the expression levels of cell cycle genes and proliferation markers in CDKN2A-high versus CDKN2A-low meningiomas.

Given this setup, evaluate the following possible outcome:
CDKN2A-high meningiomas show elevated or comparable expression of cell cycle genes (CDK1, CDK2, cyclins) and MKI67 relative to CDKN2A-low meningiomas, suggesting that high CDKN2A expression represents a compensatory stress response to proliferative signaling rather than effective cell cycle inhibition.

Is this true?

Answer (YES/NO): YES